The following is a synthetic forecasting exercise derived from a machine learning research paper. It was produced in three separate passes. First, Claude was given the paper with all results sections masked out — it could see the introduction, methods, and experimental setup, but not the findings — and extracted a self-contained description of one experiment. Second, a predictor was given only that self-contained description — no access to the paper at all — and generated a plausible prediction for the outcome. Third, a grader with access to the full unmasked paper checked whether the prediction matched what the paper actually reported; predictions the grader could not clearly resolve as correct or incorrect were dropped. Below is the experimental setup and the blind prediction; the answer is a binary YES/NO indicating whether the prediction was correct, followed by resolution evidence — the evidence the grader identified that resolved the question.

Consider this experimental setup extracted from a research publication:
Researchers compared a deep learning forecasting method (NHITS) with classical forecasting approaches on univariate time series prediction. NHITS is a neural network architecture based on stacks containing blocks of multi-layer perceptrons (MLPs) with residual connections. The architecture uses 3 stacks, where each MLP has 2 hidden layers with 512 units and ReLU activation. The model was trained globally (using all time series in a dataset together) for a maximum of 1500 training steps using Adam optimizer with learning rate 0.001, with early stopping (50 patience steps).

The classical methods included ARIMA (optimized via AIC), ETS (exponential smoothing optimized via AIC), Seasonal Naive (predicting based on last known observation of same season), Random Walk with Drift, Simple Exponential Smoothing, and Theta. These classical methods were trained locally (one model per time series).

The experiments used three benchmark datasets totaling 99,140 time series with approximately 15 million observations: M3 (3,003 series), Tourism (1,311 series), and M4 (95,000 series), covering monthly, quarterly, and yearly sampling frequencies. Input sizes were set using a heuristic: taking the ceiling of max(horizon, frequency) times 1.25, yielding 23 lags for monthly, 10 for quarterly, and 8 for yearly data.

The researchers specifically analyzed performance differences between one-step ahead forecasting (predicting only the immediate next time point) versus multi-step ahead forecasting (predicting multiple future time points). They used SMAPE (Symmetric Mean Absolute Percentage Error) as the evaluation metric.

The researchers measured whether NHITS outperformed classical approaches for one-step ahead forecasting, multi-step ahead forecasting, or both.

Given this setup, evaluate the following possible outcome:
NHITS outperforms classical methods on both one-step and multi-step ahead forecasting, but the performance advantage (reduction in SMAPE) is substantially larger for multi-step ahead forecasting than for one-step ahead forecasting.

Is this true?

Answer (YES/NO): NO